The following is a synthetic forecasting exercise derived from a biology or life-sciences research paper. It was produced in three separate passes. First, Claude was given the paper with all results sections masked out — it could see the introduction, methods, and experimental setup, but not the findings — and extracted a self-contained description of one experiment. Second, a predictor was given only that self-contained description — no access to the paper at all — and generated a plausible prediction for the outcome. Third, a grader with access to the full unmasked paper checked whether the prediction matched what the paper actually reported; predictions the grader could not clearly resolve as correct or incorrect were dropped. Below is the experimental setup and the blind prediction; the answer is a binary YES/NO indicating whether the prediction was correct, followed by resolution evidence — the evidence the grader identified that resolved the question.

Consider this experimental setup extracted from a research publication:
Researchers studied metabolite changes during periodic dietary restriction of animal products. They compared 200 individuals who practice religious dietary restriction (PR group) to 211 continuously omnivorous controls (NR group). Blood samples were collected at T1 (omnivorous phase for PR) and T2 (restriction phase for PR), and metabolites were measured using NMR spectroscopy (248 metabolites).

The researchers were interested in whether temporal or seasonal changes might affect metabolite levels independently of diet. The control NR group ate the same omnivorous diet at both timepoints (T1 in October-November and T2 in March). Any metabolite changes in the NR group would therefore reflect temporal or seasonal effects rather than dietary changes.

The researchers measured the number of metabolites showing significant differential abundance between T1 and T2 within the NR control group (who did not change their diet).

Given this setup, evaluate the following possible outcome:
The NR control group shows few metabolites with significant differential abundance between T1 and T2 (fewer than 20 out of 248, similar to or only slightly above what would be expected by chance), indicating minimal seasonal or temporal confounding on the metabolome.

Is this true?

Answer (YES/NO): YES